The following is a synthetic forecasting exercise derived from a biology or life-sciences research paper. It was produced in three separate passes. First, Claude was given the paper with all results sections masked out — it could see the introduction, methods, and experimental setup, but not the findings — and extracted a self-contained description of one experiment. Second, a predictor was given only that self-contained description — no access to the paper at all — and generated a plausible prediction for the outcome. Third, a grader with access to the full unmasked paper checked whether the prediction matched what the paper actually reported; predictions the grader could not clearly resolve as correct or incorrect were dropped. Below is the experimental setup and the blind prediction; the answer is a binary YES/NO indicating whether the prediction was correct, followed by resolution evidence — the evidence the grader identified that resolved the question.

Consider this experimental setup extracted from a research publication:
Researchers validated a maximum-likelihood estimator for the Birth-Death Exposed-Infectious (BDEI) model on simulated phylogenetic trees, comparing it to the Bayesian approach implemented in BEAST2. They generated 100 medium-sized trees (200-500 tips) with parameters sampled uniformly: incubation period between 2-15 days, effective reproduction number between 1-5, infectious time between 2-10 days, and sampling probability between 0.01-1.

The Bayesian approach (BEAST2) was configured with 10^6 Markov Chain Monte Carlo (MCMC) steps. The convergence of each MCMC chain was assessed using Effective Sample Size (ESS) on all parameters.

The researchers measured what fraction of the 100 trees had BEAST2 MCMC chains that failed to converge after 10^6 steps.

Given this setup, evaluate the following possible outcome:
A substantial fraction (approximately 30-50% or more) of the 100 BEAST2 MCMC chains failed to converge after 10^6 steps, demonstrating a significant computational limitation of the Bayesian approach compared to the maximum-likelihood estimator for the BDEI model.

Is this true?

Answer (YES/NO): NO